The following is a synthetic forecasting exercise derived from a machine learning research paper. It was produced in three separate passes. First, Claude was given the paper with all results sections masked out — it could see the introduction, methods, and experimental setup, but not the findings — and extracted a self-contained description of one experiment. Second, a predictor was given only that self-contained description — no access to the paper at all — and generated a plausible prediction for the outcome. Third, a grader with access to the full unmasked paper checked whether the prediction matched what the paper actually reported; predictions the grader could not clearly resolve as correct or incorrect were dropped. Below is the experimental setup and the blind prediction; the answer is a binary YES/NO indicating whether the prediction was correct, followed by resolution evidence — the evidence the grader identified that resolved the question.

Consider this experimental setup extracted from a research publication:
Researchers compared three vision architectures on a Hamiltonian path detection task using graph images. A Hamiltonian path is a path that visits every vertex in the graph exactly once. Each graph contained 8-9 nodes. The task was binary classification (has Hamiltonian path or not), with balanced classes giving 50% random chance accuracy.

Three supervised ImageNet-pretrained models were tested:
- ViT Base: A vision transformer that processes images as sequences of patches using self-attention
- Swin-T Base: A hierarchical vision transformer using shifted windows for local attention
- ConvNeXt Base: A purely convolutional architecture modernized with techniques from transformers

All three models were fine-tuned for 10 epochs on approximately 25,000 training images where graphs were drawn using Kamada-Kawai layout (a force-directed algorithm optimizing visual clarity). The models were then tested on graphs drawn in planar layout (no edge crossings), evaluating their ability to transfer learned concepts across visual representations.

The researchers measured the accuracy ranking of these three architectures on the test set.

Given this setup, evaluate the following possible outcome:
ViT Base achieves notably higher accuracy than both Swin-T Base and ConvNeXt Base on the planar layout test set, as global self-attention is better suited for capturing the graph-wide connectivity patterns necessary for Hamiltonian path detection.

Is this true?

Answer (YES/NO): NO